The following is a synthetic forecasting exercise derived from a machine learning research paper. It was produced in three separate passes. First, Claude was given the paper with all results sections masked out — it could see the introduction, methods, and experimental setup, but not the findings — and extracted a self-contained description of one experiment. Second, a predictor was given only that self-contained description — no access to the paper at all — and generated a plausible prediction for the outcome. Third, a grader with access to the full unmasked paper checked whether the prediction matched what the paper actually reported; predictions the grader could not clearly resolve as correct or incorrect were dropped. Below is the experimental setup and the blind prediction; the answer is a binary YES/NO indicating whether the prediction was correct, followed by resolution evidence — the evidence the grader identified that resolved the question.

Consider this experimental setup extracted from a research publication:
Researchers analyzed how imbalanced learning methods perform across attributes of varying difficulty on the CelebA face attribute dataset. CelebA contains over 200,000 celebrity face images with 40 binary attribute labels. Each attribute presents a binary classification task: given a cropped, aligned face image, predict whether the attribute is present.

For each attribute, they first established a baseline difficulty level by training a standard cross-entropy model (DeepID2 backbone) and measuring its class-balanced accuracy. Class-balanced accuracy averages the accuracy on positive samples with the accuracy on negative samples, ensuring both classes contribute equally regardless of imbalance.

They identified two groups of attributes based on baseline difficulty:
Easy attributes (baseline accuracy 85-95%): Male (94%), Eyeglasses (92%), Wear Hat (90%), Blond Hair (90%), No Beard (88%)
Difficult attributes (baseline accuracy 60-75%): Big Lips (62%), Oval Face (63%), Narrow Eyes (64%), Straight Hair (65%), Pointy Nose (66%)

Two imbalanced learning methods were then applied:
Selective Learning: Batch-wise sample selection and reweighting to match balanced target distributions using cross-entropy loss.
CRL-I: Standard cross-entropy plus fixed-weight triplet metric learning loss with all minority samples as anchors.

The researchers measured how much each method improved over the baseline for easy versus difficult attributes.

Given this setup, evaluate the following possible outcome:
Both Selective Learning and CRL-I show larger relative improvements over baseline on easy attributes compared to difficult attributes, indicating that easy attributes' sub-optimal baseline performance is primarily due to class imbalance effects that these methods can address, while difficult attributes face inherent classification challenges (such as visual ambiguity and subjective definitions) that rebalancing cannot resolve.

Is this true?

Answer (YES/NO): NO